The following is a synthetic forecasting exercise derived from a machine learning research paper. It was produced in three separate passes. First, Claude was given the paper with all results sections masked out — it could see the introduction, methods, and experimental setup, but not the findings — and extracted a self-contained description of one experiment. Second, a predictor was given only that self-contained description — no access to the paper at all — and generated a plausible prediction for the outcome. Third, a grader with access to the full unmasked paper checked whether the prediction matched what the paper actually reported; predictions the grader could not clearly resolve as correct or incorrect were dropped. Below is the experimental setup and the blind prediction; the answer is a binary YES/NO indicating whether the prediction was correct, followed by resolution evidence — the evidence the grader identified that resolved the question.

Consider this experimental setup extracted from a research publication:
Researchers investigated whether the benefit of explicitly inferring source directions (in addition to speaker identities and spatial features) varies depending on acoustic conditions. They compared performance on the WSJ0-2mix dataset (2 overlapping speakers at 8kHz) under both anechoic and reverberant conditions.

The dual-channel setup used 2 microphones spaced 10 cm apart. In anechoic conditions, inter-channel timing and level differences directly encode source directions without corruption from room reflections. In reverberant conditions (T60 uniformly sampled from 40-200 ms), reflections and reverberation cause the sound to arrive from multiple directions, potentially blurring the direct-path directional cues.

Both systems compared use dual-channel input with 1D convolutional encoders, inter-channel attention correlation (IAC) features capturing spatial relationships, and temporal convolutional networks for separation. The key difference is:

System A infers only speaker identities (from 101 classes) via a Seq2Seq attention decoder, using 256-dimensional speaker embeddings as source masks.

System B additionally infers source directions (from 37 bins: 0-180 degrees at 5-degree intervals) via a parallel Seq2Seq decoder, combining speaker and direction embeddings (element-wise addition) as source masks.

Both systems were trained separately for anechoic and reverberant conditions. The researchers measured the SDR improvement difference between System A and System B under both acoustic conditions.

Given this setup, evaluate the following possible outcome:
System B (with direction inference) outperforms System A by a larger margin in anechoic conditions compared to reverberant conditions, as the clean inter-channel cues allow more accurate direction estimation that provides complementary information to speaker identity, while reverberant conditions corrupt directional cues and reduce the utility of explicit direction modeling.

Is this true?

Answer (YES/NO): YES